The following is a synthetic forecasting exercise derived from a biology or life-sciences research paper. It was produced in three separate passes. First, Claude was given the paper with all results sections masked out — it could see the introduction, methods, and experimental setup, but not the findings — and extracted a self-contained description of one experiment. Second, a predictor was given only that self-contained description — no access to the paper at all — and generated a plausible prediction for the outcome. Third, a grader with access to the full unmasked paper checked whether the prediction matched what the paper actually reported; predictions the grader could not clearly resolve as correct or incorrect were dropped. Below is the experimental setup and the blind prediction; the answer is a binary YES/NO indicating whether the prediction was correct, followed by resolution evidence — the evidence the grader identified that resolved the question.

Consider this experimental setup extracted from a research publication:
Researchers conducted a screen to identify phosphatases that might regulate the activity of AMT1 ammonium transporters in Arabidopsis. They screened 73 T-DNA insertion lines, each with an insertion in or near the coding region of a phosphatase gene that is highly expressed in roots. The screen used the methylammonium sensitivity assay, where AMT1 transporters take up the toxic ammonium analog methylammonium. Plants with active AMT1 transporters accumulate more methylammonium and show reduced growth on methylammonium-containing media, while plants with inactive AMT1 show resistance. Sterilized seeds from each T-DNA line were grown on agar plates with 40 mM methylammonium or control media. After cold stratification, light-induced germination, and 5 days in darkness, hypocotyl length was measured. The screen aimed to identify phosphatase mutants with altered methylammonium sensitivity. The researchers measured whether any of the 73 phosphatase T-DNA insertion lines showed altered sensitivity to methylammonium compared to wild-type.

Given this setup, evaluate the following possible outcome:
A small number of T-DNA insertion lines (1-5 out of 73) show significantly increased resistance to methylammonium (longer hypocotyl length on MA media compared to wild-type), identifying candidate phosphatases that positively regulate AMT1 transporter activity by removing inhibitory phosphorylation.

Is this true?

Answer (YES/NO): YES